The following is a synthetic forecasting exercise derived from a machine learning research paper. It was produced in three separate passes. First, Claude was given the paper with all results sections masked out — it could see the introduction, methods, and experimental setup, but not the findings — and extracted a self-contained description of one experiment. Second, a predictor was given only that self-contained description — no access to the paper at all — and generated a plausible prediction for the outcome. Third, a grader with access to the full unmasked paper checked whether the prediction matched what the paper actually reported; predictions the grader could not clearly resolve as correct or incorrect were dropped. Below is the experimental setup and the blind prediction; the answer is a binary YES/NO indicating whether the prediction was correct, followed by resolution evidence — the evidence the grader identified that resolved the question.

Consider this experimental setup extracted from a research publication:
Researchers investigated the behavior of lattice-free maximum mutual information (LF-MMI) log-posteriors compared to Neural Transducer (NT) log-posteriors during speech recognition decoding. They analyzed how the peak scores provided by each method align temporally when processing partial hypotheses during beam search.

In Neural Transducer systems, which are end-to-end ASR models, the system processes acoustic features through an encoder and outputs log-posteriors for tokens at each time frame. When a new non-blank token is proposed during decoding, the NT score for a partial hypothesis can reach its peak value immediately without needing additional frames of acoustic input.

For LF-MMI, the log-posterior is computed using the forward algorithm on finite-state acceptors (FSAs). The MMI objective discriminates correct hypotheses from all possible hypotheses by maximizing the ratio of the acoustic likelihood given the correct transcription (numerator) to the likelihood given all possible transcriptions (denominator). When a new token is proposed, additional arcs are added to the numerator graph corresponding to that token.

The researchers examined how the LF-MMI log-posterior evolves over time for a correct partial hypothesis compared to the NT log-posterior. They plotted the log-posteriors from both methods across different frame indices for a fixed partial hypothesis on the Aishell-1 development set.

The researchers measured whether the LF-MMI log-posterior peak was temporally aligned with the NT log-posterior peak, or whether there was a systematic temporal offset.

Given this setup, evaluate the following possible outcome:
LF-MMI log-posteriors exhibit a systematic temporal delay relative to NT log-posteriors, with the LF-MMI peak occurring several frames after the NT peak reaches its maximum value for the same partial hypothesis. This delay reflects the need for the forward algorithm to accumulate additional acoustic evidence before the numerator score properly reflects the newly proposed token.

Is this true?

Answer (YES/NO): YES